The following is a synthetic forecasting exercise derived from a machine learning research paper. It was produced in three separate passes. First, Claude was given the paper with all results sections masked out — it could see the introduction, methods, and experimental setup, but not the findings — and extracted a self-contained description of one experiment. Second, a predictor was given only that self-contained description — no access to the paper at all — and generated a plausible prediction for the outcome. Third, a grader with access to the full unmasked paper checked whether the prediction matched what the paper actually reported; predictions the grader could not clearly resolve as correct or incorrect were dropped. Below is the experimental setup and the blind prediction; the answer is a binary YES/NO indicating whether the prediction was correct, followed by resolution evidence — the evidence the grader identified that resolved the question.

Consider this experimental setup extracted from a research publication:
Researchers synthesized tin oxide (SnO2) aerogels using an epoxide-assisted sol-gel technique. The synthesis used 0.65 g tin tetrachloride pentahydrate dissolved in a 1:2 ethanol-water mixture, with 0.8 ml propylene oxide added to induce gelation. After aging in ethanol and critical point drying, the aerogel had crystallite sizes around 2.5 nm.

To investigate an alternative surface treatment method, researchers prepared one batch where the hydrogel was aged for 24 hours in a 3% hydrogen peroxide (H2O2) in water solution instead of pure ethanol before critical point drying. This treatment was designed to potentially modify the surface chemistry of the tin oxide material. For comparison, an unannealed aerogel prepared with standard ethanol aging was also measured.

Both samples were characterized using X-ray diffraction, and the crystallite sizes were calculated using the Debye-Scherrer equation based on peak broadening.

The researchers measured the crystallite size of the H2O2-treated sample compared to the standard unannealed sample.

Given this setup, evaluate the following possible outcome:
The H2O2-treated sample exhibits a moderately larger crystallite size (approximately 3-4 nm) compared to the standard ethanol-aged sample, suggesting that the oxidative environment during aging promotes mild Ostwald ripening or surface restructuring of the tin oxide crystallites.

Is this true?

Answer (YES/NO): NO